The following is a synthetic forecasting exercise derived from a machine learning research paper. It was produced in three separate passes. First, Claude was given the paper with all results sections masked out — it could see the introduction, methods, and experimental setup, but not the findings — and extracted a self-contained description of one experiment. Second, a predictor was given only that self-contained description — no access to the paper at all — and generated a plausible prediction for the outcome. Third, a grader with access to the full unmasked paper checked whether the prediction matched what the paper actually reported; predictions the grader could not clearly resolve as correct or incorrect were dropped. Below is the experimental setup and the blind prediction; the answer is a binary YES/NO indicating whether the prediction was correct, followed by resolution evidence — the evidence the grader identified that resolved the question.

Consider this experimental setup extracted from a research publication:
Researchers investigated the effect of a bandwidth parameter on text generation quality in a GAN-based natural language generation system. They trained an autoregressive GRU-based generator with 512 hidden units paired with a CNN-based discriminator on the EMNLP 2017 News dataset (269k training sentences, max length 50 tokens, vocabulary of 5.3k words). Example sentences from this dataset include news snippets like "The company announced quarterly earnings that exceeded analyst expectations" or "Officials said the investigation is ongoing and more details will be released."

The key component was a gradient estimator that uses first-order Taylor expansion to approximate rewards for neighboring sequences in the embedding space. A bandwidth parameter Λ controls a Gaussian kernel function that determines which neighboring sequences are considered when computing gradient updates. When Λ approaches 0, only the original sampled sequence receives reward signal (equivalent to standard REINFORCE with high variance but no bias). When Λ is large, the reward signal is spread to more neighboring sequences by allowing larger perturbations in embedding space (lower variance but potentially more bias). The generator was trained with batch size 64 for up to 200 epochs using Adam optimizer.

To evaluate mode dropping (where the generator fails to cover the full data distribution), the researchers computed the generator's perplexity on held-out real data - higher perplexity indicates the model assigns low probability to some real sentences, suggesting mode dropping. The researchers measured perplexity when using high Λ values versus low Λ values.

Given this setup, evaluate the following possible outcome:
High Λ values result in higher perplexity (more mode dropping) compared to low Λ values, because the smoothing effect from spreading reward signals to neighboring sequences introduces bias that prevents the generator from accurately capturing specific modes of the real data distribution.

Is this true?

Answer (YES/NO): NO